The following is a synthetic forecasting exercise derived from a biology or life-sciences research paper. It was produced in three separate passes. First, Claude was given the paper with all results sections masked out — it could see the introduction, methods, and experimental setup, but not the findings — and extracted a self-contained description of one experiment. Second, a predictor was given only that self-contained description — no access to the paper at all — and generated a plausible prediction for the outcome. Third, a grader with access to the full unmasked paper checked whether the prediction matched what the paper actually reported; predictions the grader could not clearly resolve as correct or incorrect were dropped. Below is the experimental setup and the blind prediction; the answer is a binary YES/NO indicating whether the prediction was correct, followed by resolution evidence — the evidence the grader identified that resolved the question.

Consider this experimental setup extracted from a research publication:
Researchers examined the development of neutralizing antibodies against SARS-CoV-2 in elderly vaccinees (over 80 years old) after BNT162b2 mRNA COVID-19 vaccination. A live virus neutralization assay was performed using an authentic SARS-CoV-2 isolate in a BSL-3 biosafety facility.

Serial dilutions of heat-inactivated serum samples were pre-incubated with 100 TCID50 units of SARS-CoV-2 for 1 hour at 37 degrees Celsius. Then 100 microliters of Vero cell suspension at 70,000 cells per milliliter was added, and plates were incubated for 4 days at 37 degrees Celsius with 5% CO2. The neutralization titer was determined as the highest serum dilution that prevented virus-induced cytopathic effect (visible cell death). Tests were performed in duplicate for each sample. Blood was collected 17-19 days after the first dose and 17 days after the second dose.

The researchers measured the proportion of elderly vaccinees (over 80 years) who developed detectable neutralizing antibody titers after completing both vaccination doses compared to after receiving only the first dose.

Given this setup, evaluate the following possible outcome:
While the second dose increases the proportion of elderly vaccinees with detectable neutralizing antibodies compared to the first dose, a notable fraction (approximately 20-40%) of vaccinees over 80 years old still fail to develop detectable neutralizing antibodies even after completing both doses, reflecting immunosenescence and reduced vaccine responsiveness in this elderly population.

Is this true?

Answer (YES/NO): YES